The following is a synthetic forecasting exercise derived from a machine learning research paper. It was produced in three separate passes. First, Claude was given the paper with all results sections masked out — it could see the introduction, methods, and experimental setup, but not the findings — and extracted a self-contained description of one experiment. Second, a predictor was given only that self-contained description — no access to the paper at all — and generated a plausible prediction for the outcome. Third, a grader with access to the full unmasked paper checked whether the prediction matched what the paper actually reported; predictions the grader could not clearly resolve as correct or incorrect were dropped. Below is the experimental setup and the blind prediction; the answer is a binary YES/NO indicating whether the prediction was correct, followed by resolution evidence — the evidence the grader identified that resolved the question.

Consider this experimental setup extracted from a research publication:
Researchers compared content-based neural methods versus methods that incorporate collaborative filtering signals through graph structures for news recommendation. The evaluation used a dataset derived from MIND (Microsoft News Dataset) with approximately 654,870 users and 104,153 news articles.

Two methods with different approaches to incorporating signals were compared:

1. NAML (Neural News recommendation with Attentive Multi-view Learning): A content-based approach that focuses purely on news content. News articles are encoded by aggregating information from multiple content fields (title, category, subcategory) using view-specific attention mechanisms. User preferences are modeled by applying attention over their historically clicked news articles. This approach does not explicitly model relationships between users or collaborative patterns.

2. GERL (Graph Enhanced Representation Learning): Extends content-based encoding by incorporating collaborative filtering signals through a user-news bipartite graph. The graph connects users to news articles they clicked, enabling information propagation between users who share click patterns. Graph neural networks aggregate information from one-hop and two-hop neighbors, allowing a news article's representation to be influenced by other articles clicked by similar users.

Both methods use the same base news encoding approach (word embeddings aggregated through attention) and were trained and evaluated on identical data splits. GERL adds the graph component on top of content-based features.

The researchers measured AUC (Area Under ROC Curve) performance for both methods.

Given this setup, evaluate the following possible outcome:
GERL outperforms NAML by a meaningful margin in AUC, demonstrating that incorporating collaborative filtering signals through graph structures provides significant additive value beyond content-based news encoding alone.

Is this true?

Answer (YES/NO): NO